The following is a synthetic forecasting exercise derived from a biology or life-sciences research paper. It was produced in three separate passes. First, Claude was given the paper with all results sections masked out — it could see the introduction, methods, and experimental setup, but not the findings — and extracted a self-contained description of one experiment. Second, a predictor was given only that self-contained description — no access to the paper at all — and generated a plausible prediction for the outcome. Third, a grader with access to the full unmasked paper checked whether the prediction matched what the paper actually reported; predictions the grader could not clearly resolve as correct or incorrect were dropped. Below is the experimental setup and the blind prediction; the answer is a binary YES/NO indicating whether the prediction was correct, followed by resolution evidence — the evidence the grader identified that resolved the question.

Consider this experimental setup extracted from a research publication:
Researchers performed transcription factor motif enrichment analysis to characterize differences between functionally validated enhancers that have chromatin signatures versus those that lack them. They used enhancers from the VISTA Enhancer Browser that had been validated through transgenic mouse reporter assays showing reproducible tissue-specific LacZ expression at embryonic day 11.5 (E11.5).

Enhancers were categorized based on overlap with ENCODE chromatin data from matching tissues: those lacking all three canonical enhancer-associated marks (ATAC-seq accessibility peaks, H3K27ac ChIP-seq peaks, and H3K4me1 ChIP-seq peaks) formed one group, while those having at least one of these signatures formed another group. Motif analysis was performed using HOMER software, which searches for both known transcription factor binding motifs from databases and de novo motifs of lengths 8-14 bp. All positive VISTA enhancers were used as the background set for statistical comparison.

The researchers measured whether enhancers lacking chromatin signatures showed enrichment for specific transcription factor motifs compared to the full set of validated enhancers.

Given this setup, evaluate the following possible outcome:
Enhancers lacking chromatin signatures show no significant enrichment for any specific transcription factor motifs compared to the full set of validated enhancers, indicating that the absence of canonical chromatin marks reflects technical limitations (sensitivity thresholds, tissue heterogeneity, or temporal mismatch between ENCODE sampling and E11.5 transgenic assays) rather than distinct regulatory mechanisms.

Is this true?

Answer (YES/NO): YES